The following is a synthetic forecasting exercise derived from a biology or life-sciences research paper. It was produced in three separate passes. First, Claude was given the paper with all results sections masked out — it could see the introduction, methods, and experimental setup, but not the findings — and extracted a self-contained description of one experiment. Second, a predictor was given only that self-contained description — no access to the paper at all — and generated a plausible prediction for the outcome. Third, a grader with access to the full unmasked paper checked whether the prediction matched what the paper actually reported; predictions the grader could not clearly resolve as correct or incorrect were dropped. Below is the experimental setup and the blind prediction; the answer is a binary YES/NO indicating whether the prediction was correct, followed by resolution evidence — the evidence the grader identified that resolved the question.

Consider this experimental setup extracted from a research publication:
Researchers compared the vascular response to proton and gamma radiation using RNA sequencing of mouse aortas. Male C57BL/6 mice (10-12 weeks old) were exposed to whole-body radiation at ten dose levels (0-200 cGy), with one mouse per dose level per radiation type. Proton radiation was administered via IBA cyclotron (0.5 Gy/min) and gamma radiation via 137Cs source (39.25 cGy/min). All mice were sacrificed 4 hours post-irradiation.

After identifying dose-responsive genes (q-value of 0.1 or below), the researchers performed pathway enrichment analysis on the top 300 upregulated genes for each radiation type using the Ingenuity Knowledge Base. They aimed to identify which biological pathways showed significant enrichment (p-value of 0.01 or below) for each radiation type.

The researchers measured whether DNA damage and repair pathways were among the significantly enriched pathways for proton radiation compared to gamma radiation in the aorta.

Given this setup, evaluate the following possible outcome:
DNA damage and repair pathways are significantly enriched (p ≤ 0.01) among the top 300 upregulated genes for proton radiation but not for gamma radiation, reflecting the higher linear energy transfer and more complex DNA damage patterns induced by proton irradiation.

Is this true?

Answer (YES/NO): NO